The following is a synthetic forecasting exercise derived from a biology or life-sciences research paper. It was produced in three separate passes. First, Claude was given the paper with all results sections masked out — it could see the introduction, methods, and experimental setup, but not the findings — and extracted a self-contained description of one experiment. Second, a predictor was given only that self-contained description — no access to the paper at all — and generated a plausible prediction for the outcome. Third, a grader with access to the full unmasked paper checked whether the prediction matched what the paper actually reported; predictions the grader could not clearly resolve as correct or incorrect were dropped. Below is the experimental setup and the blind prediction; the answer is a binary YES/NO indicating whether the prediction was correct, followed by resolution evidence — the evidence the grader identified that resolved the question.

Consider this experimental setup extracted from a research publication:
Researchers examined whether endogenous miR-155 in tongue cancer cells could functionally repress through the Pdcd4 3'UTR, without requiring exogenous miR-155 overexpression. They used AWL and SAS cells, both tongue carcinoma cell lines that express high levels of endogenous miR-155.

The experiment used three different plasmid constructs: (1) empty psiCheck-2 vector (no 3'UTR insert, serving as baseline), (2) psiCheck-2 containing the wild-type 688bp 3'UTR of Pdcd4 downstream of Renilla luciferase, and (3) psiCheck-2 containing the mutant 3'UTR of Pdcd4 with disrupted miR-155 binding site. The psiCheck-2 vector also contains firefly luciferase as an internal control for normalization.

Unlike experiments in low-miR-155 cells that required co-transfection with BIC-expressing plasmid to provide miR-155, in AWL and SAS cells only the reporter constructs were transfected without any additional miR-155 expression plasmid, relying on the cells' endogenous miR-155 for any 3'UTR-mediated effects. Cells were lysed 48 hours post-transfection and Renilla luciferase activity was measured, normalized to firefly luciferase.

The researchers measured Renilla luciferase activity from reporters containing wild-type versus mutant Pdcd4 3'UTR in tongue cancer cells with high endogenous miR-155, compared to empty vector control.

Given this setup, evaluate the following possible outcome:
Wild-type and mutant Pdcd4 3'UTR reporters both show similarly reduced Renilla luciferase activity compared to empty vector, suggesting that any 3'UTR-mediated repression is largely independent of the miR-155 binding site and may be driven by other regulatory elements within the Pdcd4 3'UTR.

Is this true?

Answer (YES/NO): NO